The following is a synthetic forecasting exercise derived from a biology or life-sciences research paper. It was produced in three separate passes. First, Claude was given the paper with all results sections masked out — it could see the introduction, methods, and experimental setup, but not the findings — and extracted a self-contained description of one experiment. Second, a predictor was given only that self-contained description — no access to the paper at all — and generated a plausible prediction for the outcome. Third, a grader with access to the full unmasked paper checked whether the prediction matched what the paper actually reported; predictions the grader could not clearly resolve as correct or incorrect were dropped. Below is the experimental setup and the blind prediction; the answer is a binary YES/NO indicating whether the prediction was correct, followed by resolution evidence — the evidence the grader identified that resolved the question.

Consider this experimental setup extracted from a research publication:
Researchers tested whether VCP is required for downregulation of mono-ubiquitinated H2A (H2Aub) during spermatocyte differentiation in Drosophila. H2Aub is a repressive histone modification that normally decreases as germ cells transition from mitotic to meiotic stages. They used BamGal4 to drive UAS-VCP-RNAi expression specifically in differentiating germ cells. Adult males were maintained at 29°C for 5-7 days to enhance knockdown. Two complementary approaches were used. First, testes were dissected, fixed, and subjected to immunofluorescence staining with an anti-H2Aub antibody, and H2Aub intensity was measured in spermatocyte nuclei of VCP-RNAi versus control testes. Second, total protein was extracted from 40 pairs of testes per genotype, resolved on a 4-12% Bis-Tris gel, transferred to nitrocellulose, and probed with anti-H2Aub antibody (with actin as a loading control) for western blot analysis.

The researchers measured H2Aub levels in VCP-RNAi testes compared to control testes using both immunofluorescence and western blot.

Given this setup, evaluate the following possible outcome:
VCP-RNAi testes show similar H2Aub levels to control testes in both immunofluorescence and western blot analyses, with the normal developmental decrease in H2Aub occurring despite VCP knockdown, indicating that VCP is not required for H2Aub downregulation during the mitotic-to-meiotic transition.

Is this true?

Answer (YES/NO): NO